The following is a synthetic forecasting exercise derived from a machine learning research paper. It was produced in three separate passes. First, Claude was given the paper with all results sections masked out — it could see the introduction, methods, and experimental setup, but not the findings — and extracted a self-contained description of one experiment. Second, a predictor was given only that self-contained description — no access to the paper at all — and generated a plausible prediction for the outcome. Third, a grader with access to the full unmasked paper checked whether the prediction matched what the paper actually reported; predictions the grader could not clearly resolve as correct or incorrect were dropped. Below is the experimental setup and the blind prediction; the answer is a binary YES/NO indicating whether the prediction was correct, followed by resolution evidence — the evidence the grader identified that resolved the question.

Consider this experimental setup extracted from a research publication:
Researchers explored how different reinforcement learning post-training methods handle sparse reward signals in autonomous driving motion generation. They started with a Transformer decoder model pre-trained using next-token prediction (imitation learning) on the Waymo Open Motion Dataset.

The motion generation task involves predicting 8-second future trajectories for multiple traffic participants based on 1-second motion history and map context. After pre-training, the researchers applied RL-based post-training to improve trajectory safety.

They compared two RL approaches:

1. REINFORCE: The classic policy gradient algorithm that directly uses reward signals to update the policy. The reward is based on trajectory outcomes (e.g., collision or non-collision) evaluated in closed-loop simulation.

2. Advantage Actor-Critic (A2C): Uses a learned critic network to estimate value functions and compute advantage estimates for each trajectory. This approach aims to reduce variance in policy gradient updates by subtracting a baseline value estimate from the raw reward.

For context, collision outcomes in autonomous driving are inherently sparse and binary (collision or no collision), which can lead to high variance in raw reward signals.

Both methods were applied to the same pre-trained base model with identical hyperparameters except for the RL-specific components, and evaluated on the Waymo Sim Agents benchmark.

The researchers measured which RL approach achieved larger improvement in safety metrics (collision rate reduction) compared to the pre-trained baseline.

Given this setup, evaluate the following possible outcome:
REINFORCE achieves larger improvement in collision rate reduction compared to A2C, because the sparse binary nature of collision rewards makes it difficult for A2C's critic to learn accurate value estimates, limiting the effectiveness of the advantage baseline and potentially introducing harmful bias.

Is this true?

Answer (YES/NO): NO